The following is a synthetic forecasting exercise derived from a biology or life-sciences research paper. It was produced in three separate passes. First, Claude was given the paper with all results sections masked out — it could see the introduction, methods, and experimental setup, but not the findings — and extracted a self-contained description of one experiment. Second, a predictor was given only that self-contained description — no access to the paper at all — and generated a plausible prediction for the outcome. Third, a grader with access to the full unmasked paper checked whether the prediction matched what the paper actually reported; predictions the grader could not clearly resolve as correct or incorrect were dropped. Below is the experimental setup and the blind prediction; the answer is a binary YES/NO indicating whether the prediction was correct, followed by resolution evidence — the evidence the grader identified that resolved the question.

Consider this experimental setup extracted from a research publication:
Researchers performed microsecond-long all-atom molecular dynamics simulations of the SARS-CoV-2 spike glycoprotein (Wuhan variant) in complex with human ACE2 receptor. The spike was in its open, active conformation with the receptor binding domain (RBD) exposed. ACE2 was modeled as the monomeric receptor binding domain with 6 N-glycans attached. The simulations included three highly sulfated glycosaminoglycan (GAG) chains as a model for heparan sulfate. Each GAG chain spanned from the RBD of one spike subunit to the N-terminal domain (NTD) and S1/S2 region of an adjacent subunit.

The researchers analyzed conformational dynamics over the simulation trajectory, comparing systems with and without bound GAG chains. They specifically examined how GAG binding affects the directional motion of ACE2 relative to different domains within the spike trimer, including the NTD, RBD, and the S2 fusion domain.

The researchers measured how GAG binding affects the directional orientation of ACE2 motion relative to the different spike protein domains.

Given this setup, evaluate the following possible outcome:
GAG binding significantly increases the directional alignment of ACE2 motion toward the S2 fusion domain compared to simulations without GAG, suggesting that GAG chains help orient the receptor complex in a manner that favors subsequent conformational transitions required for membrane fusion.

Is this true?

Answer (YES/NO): NO